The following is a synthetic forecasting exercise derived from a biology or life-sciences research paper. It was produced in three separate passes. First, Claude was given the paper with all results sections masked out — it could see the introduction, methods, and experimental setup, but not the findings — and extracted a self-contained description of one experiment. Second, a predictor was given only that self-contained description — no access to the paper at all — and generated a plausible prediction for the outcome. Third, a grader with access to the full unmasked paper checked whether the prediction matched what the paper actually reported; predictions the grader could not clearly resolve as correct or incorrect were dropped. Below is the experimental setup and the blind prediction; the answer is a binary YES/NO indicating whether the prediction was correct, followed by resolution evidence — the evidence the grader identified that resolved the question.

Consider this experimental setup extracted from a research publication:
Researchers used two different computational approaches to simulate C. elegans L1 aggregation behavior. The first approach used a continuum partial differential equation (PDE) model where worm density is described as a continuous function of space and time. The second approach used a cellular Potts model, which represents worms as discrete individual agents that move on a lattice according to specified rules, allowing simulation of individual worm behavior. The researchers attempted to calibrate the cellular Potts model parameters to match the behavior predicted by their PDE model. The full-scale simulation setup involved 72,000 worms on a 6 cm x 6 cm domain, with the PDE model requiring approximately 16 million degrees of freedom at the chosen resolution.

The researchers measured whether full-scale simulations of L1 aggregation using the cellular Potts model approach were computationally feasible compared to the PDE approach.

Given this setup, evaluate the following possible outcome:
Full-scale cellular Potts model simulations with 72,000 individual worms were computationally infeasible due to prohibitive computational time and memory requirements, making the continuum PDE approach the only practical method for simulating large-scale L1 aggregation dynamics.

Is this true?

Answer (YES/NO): YES